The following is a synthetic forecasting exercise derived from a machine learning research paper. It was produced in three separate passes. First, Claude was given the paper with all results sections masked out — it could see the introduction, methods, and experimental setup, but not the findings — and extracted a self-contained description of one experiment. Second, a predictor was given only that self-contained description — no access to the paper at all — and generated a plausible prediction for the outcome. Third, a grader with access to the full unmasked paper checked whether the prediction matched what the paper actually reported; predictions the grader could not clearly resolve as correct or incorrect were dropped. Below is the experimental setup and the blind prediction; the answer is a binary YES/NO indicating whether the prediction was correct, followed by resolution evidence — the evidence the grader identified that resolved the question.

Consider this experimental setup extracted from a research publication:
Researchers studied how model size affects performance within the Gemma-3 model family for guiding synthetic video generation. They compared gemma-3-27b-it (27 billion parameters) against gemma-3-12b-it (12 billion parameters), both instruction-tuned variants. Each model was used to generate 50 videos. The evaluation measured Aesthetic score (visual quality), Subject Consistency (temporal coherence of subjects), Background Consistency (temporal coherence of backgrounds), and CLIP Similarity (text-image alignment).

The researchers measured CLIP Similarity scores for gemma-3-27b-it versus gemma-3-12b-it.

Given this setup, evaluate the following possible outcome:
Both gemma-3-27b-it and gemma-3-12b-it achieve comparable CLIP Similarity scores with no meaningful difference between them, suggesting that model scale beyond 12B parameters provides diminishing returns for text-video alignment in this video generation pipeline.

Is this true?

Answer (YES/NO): NO